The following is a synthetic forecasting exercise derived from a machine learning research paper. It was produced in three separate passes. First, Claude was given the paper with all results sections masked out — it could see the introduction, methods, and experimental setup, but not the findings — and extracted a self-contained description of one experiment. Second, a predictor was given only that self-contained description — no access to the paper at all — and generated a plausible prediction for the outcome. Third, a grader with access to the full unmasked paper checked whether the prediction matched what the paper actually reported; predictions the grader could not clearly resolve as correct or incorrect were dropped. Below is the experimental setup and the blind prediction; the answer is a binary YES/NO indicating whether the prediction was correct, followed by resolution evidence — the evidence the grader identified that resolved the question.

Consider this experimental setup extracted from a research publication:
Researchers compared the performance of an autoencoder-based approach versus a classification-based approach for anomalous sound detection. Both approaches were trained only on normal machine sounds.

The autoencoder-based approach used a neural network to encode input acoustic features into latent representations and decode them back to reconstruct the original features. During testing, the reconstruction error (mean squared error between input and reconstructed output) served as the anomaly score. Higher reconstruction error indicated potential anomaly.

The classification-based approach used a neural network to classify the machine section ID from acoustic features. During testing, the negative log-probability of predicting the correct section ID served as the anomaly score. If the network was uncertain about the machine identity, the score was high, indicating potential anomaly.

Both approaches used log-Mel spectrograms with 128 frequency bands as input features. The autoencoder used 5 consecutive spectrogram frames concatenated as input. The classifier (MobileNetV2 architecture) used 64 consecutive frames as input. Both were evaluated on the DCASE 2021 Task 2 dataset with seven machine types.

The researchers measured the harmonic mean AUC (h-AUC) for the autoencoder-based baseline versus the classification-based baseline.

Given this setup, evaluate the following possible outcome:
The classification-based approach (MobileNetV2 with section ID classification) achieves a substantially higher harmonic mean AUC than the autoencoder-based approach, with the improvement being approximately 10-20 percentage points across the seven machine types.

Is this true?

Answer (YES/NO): NO